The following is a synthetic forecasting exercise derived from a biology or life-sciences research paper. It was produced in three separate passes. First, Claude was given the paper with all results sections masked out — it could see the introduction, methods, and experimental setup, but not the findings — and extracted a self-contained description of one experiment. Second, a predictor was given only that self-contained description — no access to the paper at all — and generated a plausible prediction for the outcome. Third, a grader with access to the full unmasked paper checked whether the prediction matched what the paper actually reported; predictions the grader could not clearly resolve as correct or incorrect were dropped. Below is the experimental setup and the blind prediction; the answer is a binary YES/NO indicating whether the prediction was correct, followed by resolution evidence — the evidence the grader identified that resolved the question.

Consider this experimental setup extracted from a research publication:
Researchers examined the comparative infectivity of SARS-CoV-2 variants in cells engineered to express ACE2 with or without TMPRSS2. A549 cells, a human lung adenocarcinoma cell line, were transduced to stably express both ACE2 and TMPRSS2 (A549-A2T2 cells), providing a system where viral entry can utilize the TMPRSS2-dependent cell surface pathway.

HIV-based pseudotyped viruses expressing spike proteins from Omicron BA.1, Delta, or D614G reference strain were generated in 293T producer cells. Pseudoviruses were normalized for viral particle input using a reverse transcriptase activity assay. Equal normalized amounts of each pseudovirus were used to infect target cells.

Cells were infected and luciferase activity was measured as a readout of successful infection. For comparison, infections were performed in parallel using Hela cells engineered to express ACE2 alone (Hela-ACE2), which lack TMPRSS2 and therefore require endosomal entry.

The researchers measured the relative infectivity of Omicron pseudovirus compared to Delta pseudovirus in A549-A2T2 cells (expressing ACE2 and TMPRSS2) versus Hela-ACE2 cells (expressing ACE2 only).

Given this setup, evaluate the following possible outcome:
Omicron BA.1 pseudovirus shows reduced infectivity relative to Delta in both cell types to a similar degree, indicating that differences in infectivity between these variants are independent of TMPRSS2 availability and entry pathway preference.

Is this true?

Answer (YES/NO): NO